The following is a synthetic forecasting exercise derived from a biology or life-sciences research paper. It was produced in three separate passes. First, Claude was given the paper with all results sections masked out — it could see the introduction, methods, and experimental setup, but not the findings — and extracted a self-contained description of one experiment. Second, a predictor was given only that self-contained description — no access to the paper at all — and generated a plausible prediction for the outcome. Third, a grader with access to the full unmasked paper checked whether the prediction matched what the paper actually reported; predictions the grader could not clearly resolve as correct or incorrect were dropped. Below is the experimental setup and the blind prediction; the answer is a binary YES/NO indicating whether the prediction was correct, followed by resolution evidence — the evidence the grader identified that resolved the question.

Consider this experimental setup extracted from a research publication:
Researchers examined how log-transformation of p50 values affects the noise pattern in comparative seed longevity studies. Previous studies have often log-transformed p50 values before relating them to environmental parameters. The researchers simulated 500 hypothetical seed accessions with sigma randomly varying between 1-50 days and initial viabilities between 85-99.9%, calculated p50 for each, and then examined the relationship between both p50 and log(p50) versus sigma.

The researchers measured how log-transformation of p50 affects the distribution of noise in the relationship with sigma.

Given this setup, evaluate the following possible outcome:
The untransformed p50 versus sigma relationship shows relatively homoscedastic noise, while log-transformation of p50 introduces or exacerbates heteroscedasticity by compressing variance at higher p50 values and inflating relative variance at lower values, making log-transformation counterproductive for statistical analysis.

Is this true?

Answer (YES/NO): NO